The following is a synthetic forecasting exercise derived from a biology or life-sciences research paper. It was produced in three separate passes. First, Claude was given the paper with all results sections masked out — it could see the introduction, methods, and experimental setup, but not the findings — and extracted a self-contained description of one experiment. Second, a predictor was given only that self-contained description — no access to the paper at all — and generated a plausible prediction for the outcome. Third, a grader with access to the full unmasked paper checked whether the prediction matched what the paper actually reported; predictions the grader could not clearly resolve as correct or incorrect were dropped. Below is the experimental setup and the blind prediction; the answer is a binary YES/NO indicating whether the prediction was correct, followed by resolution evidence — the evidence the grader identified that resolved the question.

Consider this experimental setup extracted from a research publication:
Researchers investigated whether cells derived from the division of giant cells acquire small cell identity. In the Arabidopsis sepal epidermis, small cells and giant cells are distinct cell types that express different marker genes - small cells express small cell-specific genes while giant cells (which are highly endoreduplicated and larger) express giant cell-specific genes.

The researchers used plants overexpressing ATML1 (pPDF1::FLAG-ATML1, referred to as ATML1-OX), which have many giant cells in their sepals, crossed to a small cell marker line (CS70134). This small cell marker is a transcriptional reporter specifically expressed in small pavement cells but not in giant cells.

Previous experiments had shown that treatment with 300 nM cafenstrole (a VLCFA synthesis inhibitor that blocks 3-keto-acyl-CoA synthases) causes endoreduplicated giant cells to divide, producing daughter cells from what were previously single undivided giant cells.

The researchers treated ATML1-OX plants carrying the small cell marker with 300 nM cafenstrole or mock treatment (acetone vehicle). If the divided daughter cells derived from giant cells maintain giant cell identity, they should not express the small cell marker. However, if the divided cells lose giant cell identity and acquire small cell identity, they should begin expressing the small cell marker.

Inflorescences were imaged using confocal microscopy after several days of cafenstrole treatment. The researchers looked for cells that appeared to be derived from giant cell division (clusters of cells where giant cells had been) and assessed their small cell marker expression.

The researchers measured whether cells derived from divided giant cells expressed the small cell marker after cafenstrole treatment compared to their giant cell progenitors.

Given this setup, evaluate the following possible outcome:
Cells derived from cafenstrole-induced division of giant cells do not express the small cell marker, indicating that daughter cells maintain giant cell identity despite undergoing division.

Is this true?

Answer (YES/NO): NO